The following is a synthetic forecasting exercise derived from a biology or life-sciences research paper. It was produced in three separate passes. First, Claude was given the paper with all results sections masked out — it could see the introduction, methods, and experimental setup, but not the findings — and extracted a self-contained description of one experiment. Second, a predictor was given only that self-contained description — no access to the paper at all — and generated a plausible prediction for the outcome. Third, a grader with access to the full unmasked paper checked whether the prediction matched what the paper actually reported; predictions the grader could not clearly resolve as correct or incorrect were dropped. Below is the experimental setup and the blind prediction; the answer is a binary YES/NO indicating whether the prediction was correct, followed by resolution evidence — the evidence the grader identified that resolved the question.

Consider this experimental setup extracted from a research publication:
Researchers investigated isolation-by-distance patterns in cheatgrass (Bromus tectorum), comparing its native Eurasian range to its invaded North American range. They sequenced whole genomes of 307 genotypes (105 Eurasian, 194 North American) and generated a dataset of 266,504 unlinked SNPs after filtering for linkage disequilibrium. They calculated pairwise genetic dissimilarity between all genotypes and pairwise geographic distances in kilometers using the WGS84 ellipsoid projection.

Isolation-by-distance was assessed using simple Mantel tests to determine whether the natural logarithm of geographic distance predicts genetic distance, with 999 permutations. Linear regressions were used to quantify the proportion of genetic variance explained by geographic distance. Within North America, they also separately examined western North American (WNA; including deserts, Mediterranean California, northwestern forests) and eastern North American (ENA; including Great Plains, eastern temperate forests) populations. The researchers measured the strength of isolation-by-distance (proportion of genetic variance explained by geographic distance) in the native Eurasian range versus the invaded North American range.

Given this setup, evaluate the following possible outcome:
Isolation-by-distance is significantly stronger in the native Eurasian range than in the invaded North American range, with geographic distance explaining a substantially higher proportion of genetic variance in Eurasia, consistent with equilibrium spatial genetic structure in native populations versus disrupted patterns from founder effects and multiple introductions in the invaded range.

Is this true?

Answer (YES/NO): YES